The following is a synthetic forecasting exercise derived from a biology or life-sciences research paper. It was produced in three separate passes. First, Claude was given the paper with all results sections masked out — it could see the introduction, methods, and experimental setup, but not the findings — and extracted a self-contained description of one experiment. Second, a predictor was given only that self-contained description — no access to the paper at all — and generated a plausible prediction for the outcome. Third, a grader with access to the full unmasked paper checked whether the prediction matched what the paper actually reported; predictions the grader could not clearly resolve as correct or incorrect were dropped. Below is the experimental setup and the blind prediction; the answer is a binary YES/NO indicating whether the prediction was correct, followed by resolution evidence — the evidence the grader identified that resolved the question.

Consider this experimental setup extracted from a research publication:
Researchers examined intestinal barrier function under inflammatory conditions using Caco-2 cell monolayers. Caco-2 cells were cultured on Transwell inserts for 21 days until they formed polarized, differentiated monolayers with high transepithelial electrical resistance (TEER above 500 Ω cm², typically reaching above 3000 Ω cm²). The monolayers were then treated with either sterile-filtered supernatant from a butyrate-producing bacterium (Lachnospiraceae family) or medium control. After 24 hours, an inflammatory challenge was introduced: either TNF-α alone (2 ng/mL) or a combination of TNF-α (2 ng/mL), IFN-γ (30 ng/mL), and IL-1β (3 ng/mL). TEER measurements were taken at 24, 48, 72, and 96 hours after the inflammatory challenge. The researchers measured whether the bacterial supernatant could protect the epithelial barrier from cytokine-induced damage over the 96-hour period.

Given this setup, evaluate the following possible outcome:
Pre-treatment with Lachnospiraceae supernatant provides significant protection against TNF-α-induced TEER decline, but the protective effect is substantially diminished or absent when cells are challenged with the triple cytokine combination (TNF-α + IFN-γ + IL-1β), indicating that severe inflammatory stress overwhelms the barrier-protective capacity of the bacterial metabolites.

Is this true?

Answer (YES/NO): NO